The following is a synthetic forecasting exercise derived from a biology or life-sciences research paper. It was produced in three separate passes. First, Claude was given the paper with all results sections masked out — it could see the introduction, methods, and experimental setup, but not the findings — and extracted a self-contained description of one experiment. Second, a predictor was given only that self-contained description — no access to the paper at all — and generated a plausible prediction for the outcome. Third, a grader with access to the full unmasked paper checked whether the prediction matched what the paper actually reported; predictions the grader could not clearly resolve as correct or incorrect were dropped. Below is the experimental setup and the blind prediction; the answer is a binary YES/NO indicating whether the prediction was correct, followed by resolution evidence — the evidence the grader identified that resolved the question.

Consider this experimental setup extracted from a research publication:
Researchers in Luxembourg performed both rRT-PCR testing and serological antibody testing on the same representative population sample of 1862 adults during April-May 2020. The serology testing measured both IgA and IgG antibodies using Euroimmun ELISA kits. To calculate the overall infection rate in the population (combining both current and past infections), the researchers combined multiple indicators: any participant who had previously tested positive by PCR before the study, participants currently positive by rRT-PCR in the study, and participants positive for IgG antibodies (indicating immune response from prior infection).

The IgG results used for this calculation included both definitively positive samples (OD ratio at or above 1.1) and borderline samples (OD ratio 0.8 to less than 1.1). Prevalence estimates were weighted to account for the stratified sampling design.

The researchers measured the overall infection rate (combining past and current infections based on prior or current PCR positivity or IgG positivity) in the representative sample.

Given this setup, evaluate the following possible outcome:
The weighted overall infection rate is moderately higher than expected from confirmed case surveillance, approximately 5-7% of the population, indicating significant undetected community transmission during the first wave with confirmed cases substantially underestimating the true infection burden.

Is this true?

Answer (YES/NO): NO